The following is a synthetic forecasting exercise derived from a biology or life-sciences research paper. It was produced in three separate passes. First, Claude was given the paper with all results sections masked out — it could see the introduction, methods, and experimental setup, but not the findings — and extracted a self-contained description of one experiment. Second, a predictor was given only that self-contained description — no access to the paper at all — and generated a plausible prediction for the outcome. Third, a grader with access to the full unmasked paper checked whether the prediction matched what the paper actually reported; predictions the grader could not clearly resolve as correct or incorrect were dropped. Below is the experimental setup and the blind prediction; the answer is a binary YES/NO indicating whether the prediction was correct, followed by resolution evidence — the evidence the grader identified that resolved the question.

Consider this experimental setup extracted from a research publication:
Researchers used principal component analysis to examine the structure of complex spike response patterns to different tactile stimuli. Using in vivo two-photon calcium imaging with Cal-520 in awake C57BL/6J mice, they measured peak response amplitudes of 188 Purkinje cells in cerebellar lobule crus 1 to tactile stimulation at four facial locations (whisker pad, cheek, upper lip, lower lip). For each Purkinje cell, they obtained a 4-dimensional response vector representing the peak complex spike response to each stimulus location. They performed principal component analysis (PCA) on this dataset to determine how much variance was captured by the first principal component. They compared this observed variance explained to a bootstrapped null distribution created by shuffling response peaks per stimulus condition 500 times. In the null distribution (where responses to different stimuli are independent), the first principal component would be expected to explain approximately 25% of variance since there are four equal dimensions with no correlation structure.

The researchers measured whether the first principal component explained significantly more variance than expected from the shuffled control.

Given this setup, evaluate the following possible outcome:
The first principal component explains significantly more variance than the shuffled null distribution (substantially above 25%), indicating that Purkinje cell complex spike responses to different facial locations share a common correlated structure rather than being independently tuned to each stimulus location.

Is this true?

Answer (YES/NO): YES